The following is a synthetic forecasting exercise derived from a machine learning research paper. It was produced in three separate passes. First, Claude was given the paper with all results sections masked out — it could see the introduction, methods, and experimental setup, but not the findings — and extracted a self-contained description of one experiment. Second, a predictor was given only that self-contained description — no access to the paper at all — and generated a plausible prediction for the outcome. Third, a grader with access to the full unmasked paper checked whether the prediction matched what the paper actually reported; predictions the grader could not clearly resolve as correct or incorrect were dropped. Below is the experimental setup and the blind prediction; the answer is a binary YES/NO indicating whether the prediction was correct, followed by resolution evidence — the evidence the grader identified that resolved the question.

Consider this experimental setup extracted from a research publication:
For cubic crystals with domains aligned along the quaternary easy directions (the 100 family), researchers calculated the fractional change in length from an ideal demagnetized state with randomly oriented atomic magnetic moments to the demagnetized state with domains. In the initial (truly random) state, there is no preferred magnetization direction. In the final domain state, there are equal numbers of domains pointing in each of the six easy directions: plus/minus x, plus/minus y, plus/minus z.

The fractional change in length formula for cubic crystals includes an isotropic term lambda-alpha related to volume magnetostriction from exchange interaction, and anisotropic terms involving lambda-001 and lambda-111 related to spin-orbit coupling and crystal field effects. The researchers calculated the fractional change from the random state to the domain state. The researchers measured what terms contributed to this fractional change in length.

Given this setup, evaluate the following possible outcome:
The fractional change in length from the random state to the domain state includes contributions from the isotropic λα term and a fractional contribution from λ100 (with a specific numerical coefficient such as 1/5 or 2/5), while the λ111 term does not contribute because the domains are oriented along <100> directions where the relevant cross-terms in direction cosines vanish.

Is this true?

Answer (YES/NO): NO